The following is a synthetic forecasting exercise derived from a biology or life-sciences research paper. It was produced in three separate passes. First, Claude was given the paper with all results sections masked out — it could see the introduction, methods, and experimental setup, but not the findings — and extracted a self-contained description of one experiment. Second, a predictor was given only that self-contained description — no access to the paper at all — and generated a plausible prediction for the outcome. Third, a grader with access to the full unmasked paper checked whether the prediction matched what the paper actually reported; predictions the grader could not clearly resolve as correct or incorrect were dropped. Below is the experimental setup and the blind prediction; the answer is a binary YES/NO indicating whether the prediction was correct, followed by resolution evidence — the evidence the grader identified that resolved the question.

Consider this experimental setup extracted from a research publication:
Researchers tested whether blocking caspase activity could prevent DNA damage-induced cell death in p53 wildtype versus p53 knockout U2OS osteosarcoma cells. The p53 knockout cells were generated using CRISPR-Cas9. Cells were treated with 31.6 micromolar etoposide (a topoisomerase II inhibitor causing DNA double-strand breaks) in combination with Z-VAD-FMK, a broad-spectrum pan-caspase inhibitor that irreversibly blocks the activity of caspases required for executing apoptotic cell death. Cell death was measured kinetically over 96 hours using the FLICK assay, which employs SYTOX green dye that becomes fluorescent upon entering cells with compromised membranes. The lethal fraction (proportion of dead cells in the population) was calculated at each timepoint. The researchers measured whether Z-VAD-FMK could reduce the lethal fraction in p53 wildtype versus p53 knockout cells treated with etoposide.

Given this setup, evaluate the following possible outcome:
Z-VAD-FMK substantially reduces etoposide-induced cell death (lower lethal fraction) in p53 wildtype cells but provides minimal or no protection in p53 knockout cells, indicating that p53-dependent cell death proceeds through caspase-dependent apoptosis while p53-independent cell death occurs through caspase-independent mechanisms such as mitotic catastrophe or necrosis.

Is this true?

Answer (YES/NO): YES